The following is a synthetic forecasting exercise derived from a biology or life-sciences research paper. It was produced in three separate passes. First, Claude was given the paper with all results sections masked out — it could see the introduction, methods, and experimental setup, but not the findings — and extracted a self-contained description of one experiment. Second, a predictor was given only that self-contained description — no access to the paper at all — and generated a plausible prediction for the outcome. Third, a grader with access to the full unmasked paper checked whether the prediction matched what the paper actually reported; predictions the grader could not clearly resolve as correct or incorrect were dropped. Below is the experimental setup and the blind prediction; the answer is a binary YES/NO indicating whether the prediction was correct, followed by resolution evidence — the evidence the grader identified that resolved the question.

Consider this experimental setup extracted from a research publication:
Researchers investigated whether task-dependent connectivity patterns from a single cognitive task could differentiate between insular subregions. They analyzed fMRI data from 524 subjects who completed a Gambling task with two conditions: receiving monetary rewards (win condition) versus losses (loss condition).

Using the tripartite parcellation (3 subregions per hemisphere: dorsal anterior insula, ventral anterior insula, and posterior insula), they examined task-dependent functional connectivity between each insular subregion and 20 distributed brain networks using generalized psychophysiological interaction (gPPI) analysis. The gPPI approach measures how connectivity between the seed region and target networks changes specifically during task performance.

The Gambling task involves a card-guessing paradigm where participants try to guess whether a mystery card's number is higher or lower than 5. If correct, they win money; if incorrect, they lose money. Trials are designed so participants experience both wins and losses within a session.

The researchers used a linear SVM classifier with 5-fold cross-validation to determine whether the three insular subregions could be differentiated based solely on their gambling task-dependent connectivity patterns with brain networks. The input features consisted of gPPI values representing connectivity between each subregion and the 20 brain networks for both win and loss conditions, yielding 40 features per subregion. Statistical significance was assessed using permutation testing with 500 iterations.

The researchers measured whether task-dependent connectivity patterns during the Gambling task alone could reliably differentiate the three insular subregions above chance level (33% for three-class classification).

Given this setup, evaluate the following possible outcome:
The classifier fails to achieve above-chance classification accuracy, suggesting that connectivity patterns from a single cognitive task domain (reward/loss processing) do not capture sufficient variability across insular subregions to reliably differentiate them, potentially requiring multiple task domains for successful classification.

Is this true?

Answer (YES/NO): NO